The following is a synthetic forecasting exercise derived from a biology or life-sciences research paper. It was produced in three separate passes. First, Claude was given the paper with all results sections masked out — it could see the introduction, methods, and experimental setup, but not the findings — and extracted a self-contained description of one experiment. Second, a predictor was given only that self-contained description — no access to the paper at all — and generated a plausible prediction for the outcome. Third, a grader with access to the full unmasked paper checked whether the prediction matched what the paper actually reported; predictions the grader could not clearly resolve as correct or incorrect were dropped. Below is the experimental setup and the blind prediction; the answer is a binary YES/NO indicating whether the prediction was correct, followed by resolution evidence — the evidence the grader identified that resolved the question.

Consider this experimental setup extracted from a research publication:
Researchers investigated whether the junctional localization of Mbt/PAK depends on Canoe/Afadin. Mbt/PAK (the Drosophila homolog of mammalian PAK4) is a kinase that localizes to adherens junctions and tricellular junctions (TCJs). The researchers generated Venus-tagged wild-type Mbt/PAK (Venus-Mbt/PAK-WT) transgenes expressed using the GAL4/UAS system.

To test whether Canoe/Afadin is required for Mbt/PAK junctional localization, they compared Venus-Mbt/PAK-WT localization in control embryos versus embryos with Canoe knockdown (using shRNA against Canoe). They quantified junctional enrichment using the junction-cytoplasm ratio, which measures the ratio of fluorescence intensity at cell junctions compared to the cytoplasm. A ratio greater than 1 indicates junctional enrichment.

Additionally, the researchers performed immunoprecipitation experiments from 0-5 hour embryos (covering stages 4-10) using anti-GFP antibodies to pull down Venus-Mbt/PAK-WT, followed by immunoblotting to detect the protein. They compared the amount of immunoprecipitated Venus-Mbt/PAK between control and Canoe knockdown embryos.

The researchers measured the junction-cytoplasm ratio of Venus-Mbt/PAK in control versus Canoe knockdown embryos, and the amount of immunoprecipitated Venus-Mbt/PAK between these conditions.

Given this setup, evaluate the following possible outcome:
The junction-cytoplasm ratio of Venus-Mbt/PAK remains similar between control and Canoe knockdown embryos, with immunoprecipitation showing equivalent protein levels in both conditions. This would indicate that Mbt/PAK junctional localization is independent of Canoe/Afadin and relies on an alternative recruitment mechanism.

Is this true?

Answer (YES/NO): NO